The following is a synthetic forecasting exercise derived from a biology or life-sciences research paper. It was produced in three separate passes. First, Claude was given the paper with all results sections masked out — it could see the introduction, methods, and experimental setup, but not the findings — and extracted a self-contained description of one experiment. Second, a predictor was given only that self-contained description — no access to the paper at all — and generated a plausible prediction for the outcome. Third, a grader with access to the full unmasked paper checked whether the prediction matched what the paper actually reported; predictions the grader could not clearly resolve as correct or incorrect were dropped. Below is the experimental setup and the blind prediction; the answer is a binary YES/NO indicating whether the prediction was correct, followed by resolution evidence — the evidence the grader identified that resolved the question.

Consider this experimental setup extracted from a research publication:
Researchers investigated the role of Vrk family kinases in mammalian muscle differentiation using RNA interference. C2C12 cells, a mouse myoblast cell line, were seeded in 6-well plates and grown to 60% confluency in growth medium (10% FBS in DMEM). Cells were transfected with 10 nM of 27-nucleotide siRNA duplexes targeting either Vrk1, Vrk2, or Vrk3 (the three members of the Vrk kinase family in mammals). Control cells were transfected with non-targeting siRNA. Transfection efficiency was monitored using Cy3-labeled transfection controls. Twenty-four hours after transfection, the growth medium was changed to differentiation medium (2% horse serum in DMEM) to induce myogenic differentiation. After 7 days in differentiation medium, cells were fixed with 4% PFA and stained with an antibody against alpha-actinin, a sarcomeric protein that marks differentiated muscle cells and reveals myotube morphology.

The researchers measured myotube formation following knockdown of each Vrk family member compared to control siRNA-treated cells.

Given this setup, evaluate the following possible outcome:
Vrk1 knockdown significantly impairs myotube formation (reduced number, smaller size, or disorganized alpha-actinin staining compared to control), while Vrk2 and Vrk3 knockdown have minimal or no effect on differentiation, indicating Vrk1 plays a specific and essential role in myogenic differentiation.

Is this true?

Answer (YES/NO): NO